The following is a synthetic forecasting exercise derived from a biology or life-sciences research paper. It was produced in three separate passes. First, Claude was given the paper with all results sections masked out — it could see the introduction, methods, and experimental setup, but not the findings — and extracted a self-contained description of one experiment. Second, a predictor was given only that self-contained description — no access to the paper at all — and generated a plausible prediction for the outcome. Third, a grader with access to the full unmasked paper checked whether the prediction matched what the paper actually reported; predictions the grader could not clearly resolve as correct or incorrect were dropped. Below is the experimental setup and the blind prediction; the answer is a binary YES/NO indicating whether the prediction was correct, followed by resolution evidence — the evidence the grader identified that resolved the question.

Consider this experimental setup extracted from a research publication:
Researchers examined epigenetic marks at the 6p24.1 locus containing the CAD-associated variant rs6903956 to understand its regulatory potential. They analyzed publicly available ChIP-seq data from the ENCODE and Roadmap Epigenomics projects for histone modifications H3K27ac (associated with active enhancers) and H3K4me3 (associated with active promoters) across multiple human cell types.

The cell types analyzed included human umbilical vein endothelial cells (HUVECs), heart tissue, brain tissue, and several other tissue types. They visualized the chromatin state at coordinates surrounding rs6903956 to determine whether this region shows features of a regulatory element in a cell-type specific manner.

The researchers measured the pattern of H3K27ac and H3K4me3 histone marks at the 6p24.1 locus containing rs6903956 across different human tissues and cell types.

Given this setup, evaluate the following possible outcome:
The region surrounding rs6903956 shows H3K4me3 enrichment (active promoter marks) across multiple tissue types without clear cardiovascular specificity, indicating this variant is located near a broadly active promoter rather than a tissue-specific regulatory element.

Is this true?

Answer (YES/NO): NO